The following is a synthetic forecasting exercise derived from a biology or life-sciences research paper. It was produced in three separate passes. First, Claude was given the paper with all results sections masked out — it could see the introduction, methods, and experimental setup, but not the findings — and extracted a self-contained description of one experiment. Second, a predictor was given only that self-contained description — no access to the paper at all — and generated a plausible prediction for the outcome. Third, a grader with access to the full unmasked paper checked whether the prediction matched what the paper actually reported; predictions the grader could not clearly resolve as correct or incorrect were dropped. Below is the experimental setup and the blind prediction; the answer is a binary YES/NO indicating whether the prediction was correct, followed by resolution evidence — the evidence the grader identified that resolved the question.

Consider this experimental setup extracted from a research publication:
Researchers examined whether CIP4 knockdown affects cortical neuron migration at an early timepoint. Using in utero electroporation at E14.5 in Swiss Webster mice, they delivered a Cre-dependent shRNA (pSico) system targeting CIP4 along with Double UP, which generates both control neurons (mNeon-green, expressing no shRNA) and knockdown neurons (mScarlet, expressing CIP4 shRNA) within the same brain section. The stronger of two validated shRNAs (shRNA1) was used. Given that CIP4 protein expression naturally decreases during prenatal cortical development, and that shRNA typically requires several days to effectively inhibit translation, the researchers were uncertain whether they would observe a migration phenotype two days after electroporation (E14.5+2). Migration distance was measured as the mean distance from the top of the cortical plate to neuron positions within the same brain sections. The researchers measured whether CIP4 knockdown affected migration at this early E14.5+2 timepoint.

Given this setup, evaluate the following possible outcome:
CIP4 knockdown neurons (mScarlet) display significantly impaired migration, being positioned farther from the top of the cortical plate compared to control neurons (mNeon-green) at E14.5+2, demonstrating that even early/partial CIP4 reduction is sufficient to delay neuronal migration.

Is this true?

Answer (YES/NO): YES